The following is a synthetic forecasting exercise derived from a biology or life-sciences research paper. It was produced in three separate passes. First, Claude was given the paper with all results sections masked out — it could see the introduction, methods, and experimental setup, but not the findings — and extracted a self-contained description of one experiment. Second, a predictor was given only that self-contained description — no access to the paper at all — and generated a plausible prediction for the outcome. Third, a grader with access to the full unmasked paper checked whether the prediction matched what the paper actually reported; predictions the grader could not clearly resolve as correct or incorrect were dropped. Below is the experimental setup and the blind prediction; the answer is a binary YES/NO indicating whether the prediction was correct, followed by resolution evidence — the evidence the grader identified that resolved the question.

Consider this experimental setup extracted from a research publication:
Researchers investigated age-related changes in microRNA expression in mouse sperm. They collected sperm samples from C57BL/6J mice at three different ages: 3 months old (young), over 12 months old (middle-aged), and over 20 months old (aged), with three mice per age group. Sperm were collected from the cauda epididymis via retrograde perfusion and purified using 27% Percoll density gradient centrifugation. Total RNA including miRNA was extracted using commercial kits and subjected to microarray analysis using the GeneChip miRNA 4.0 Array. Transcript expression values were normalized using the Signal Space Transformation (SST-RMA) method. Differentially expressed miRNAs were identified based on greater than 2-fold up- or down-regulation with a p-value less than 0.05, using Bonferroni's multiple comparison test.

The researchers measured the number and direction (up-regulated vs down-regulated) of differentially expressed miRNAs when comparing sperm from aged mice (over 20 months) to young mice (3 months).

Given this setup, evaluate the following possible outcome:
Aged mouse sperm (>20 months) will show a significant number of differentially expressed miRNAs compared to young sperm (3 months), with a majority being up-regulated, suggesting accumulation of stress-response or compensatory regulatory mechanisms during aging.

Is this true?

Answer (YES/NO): YES